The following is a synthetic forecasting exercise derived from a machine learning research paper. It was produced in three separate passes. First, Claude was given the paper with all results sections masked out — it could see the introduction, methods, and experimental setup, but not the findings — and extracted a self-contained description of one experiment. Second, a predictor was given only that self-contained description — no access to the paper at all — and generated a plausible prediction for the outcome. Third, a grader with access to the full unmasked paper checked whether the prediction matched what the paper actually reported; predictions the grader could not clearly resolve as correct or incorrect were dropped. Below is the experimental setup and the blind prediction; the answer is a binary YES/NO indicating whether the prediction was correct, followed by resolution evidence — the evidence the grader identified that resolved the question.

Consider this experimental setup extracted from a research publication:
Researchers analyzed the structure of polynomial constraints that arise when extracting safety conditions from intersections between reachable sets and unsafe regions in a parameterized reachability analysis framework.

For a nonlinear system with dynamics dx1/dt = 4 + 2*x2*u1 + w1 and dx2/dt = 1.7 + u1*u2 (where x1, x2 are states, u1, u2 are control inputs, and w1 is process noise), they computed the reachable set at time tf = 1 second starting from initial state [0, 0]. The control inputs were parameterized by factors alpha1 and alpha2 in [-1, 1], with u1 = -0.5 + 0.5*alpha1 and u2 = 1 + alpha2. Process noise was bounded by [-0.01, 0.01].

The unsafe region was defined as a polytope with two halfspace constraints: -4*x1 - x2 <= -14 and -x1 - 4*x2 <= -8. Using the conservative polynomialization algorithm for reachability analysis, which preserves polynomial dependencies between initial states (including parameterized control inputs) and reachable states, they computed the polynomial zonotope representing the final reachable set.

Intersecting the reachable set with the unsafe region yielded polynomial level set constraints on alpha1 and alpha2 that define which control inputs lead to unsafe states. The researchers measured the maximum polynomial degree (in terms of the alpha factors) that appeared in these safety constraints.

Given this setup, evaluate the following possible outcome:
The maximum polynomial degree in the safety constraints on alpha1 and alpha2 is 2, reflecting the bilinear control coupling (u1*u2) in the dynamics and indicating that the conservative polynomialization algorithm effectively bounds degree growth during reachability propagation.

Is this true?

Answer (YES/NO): NO